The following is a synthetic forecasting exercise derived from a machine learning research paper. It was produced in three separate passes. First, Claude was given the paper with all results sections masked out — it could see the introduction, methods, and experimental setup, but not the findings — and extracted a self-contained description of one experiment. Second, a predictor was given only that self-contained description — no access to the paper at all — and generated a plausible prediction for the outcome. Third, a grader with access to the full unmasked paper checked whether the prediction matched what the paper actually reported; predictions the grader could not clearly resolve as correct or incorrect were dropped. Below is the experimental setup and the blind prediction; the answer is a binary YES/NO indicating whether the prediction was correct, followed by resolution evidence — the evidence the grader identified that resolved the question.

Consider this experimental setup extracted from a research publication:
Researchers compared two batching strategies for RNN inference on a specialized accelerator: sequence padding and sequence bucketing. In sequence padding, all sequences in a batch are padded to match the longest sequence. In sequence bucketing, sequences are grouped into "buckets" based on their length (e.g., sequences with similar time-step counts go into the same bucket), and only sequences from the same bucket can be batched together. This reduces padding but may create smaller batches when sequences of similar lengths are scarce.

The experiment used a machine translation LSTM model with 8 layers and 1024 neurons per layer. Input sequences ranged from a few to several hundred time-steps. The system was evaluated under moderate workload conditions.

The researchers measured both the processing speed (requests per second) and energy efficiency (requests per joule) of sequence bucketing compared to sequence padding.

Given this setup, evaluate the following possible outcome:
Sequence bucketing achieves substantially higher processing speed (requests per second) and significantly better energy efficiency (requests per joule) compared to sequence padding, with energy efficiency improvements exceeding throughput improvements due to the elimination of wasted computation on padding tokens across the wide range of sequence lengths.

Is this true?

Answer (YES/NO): NO